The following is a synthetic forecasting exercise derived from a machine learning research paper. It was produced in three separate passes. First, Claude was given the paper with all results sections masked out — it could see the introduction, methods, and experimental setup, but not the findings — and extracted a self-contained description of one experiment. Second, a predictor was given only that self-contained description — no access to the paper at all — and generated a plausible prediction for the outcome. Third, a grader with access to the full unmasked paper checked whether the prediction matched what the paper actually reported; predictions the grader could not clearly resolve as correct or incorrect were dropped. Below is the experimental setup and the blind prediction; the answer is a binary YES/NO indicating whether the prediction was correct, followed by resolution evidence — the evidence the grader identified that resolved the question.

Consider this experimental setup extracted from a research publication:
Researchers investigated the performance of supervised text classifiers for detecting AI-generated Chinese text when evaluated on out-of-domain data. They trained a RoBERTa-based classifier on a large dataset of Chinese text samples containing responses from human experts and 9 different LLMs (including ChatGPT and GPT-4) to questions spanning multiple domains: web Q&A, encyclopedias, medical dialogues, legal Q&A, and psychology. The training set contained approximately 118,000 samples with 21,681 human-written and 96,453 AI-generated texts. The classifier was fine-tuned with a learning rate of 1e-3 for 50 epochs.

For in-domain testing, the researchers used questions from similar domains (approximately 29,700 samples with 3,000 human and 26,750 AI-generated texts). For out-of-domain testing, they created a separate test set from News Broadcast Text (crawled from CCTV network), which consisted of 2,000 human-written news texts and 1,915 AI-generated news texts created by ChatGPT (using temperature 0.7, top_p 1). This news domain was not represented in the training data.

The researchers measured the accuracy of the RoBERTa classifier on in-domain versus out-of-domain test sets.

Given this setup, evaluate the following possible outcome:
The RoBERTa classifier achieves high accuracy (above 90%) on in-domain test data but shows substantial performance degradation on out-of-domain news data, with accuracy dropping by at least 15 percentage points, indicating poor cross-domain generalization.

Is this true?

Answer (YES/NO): NO